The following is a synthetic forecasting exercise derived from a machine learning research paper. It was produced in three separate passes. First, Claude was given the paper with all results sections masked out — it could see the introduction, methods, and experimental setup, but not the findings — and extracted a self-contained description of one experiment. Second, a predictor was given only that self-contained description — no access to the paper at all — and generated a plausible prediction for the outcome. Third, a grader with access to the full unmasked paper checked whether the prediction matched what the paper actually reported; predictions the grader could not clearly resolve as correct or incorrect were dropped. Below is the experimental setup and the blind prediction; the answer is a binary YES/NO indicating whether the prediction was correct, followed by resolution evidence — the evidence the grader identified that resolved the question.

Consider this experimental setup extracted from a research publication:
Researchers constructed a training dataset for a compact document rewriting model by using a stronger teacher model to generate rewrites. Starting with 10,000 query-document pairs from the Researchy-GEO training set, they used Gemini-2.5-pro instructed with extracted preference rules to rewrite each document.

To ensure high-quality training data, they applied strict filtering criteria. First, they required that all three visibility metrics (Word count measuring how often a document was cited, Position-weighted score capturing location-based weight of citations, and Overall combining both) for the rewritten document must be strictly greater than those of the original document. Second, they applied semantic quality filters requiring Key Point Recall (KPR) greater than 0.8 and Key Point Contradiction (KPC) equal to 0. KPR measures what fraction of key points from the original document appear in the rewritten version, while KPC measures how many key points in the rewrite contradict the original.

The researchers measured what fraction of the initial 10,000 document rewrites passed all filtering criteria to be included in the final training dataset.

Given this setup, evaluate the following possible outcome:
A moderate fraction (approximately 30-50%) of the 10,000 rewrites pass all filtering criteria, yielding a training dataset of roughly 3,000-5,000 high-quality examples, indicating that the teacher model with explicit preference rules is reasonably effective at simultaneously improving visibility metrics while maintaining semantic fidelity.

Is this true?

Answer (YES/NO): YES